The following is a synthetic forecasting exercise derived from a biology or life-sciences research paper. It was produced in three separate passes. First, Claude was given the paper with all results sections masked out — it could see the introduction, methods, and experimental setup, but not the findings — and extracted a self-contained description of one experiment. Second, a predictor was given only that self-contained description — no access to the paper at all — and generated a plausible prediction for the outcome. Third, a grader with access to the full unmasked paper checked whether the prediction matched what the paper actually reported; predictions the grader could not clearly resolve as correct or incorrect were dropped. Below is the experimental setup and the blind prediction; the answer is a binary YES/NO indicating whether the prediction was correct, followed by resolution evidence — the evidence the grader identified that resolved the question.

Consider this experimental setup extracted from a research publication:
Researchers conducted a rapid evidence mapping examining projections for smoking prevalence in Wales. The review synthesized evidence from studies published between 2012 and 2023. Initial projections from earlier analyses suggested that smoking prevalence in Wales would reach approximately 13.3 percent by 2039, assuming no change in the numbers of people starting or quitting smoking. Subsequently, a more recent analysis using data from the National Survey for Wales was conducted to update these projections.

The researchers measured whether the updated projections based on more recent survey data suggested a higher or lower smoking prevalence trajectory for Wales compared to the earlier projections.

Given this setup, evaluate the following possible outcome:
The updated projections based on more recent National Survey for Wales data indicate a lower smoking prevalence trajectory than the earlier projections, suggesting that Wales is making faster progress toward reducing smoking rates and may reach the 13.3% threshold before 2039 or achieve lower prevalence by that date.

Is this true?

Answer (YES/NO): YES